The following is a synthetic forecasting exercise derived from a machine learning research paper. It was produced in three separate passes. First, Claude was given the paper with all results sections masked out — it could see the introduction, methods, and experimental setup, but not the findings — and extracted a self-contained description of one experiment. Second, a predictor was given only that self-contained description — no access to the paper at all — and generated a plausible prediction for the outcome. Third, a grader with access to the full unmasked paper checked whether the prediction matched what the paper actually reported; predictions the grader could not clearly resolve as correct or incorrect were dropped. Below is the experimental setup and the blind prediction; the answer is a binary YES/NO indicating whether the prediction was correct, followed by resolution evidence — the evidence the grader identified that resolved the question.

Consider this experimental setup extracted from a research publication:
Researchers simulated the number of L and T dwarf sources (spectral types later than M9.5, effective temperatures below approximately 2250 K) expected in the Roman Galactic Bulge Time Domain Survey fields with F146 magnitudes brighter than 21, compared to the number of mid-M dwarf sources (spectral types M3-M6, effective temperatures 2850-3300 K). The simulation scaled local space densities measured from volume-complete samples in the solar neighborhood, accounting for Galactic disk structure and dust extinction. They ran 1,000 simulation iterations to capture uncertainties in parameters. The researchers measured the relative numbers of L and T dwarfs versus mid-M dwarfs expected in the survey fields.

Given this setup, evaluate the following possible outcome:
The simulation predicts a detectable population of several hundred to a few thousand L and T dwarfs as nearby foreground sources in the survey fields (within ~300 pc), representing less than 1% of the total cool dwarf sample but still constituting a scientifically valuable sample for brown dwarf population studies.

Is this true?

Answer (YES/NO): NO